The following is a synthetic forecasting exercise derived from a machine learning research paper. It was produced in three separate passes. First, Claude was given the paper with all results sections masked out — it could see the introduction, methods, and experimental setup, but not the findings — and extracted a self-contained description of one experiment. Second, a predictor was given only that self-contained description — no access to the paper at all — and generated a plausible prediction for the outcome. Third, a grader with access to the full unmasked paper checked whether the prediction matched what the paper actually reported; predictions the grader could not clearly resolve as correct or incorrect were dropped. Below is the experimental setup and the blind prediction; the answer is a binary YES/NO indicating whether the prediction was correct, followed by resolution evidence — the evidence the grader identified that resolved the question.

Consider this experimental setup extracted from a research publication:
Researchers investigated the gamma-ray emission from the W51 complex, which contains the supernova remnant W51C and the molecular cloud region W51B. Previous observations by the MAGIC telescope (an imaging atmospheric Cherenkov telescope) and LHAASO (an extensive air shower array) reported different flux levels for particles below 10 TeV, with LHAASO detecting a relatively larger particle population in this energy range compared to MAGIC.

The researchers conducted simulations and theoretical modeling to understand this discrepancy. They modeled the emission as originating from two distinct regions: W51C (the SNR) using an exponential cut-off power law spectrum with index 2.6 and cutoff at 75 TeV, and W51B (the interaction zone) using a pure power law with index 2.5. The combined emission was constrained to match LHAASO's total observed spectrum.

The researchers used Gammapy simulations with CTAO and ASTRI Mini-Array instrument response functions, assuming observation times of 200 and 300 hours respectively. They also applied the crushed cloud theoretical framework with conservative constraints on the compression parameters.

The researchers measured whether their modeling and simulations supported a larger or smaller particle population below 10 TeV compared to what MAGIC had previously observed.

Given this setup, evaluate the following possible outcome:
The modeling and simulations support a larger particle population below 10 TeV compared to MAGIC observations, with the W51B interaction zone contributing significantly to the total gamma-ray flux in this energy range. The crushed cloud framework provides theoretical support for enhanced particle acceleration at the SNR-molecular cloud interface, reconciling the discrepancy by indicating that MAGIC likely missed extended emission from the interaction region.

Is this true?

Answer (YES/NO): NO